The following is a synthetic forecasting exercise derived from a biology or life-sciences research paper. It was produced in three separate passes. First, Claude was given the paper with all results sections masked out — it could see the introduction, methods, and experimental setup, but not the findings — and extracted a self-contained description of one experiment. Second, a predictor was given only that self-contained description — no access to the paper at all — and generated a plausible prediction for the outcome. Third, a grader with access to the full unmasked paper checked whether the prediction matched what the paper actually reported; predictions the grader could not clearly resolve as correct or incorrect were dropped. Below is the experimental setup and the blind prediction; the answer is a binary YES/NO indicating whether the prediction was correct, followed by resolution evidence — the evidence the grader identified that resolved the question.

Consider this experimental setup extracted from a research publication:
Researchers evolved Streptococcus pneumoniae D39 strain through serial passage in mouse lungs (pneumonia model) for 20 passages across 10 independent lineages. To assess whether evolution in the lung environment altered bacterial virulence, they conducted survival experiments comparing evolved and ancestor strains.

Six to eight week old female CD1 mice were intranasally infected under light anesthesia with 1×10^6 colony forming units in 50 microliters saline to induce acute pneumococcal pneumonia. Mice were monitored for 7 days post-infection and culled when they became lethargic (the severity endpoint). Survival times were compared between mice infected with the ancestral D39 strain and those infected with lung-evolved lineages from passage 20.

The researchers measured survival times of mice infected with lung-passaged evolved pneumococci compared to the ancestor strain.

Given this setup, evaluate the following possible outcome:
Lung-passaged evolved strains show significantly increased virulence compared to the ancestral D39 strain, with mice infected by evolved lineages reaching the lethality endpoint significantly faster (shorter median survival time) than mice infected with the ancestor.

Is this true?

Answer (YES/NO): NO